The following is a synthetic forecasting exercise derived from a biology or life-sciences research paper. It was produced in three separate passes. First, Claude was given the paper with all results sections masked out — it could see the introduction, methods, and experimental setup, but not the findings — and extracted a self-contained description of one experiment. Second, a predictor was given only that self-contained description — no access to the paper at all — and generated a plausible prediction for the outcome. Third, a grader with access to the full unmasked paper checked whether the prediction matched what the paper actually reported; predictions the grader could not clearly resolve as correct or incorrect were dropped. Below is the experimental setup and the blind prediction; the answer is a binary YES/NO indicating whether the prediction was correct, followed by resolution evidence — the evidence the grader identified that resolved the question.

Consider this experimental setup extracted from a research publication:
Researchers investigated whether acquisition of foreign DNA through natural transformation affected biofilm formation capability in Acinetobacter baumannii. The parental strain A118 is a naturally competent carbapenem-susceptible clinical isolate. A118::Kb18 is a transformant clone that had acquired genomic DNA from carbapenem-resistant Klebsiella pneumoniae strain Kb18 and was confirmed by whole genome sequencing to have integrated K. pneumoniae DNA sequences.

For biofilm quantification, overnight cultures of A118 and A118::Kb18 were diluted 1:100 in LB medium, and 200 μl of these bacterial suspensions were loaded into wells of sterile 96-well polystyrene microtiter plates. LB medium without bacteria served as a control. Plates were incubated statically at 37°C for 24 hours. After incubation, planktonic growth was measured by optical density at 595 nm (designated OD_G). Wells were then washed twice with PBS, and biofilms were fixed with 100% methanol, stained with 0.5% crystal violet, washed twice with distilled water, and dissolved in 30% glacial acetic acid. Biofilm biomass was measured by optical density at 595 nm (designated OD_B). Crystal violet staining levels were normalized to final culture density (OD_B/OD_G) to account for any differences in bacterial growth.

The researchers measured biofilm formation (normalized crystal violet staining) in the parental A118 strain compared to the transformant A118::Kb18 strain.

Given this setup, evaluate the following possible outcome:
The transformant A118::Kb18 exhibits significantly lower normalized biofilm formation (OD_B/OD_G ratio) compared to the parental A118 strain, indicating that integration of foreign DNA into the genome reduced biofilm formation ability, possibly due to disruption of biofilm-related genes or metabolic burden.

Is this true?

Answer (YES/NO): NO